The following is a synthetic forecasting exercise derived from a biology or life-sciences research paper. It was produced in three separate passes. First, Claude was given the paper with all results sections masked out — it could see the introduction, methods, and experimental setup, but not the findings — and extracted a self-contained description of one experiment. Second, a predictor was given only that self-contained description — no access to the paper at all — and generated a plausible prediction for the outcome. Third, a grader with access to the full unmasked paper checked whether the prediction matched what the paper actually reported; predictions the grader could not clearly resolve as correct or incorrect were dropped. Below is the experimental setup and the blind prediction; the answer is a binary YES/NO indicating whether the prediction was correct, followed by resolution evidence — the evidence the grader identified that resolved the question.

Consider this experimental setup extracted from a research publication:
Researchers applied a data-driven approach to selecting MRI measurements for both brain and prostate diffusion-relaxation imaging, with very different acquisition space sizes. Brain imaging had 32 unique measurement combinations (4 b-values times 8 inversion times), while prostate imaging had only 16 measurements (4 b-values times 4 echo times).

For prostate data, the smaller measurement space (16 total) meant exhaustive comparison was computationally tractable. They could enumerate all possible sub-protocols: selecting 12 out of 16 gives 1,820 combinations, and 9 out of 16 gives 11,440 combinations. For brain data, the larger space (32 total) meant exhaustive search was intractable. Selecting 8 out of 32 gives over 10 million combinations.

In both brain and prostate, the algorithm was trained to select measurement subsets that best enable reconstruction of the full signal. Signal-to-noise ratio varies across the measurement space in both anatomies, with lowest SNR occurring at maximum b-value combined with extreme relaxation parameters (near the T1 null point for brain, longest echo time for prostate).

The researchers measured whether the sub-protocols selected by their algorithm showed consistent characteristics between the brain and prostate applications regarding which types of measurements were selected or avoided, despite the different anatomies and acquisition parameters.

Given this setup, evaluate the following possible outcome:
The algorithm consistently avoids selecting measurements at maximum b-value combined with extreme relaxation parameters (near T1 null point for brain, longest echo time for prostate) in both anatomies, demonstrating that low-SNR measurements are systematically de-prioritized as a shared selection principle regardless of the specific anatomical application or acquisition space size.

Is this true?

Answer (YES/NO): YES